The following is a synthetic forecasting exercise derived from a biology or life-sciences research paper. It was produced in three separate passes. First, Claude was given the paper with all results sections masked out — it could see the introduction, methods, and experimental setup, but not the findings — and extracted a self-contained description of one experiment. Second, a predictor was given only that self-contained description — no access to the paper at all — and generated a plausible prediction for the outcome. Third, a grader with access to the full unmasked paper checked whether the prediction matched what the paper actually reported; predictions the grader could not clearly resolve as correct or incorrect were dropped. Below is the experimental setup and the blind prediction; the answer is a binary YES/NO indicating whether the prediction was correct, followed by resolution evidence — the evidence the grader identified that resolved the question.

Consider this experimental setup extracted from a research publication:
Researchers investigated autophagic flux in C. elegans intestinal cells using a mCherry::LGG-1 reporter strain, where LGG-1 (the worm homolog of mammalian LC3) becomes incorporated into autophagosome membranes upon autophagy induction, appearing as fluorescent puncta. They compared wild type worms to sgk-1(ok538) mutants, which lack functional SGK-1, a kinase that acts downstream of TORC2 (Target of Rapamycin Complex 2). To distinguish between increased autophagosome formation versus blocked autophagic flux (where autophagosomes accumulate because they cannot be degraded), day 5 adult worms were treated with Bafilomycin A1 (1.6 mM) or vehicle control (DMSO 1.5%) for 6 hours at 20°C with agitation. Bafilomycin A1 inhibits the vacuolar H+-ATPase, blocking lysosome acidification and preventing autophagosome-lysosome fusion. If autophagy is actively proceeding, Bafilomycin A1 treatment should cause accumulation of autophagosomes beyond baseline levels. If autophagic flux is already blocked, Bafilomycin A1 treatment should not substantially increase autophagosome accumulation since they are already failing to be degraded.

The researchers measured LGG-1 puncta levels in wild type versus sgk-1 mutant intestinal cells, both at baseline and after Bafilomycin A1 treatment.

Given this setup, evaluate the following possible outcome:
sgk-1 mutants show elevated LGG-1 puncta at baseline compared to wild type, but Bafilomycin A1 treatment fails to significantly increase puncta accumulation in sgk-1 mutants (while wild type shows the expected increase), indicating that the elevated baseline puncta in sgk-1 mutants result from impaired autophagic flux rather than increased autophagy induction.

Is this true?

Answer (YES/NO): NO